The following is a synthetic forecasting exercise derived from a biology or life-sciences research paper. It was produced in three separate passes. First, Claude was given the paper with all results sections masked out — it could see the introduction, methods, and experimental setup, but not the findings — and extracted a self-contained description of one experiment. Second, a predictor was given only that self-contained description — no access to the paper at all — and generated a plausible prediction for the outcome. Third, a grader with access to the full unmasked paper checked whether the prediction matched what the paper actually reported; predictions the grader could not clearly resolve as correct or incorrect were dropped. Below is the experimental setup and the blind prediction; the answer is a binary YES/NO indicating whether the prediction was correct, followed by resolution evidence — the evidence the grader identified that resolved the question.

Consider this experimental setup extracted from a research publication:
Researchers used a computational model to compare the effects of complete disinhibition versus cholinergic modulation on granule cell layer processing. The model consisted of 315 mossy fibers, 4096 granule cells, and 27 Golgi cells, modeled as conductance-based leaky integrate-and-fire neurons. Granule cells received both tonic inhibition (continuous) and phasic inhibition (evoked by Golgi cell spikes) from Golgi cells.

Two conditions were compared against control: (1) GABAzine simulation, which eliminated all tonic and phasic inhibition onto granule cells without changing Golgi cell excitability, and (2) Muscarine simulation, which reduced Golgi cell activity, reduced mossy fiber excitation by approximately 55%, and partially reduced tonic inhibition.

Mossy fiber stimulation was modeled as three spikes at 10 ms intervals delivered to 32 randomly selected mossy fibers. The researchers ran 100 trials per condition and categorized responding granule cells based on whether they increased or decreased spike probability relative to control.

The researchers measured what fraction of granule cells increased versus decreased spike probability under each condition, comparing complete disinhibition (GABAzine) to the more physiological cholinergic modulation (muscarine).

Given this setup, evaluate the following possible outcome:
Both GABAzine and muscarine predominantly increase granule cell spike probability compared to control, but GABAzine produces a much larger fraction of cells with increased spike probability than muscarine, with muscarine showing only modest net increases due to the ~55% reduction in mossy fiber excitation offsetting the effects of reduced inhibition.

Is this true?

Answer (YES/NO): NO